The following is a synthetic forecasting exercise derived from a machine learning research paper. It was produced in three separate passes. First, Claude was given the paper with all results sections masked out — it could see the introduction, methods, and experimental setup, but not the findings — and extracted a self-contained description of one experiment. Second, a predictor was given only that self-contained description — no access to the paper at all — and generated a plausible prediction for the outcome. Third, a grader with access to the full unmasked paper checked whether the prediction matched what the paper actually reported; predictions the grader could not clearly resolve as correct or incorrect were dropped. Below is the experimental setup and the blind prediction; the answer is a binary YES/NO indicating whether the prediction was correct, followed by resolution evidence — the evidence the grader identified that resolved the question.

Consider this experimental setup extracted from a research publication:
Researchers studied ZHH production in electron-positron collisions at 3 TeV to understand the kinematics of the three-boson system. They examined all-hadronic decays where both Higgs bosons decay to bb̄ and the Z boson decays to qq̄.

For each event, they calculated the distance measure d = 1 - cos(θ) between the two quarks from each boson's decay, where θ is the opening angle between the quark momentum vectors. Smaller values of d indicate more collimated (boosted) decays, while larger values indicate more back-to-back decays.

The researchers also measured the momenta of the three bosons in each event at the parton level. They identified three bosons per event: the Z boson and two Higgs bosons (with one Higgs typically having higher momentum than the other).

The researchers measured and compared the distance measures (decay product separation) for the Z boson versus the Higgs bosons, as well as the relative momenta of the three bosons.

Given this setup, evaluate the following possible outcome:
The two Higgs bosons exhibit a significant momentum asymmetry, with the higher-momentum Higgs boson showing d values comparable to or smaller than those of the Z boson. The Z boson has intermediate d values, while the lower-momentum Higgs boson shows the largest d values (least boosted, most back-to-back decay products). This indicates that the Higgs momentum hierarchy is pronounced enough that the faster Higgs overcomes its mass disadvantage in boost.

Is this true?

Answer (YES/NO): NO